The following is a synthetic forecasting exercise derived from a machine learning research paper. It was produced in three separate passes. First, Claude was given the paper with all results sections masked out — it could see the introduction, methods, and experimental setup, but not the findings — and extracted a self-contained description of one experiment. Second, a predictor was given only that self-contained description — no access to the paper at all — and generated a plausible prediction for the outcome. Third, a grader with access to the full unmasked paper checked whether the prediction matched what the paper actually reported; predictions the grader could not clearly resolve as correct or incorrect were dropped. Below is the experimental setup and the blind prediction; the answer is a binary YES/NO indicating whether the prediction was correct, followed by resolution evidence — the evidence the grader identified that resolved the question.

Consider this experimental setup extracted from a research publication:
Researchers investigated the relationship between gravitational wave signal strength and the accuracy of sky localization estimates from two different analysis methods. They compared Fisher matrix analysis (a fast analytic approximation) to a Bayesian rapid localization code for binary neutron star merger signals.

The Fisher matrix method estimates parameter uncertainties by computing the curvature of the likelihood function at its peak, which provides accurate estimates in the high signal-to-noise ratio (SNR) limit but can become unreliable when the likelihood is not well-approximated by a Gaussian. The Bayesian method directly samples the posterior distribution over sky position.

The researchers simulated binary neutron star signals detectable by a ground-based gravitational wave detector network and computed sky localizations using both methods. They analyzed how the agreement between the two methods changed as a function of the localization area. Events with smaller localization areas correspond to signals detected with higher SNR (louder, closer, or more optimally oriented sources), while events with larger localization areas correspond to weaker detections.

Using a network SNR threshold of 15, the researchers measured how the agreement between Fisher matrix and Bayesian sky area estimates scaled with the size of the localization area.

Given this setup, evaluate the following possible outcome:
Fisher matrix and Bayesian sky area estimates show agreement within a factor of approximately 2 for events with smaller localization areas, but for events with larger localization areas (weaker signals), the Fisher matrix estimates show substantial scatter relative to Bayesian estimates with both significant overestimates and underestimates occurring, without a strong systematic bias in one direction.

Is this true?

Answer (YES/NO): NO